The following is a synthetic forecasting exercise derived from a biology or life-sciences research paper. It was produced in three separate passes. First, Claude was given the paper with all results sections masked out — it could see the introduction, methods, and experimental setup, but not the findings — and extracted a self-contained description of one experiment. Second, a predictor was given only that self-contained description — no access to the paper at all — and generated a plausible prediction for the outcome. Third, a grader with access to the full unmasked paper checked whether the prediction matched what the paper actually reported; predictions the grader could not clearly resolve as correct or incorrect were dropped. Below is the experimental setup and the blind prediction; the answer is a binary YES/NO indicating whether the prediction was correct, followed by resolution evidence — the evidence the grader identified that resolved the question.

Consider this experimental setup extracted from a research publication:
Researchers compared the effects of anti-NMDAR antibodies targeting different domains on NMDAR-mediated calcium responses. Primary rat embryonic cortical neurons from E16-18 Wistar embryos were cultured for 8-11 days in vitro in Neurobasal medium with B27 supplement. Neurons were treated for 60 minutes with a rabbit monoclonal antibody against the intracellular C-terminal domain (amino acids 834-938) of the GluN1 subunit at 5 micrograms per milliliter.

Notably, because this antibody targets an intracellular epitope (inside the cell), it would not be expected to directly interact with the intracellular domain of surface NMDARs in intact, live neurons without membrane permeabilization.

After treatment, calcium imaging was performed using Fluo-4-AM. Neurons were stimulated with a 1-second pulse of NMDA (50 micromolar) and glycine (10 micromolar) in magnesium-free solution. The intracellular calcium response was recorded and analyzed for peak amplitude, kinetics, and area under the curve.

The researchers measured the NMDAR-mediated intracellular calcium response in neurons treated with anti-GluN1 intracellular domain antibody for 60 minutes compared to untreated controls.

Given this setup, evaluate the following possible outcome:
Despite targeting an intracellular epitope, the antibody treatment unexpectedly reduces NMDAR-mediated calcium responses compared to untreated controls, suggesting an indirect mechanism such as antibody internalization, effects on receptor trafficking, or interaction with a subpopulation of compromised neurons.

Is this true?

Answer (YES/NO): YES